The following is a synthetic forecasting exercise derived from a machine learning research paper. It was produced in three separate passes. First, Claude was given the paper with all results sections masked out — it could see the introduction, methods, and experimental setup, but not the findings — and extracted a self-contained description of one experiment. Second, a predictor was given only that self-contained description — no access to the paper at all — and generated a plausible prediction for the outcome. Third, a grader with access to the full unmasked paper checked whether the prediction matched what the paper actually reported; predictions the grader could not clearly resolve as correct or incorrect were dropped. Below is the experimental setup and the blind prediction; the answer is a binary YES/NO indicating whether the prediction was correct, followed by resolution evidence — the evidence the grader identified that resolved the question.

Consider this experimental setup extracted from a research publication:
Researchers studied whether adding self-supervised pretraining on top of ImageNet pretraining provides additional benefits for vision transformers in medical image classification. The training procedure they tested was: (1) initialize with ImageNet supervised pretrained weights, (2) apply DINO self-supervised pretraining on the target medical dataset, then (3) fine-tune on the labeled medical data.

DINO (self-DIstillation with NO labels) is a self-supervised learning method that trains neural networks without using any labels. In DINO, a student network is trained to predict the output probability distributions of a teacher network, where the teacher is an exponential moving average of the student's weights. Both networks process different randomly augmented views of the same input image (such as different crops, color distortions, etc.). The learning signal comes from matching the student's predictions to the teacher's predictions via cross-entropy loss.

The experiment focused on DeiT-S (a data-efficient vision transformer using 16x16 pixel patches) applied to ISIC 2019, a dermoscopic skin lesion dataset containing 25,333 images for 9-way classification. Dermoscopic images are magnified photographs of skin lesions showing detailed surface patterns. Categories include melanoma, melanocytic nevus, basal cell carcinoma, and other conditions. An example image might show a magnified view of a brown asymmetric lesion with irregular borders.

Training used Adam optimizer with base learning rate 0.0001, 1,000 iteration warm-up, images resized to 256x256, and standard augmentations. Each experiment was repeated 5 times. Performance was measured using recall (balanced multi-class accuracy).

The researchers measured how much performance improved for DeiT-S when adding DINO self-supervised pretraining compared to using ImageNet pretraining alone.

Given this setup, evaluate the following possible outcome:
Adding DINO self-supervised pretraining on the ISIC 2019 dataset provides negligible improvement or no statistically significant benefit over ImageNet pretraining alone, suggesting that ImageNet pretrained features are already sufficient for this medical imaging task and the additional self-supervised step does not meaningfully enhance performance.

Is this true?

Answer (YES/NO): NO